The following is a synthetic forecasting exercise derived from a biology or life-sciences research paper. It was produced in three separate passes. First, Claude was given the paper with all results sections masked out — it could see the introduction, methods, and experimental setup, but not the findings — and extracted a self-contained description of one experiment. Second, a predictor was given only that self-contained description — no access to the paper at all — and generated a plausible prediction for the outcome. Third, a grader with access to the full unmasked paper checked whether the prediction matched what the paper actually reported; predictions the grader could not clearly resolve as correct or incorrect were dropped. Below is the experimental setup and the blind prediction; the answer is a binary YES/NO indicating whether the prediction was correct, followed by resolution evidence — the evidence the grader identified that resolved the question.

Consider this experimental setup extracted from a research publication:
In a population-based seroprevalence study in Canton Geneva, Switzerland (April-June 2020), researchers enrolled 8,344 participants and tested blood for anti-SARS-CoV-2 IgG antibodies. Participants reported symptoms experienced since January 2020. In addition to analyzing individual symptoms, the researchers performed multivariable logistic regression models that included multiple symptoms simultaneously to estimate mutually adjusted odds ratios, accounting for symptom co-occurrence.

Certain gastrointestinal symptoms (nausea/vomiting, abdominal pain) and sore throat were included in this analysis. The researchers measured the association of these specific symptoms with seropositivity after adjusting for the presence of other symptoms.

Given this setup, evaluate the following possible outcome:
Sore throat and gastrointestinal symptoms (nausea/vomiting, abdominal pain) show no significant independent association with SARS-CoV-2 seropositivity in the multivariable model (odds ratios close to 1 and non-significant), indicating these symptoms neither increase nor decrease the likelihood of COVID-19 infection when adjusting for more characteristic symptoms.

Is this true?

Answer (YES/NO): NO